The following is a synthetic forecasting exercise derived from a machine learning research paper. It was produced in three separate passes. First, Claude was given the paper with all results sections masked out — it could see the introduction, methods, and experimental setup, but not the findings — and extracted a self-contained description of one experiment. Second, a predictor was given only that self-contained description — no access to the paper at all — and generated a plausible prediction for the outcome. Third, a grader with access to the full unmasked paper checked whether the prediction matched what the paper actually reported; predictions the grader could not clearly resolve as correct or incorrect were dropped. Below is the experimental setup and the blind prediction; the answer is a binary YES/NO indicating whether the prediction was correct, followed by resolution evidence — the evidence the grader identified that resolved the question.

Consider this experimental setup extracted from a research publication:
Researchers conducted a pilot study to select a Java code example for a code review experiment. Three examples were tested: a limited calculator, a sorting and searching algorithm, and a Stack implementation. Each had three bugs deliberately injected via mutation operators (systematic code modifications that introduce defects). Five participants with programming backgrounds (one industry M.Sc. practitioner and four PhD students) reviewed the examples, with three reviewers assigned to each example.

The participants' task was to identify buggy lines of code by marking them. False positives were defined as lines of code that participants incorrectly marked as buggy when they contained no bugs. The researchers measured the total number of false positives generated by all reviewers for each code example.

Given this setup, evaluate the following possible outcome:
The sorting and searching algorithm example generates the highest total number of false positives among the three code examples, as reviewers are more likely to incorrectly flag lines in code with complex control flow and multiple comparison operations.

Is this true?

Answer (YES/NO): NO